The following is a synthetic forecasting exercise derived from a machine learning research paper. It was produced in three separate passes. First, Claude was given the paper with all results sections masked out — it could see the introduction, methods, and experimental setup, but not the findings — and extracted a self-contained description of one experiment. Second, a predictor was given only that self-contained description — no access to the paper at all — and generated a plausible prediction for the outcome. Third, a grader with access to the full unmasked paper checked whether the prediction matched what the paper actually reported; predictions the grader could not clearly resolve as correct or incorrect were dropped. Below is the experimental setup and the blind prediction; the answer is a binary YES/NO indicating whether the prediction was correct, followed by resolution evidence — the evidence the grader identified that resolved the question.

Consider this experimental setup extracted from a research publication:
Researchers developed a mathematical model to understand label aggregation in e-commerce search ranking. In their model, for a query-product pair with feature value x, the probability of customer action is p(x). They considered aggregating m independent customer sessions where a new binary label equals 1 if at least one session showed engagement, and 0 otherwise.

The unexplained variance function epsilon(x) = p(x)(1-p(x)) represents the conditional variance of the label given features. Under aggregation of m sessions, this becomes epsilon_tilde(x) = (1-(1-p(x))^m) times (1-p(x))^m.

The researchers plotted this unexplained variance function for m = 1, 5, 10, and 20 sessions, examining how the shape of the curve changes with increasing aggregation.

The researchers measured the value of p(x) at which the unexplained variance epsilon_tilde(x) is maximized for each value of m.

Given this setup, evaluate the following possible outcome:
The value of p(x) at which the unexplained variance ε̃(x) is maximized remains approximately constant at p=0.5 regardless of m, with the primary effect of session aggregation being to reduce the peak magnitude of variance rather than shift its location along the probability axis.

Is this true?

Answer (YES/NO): NO